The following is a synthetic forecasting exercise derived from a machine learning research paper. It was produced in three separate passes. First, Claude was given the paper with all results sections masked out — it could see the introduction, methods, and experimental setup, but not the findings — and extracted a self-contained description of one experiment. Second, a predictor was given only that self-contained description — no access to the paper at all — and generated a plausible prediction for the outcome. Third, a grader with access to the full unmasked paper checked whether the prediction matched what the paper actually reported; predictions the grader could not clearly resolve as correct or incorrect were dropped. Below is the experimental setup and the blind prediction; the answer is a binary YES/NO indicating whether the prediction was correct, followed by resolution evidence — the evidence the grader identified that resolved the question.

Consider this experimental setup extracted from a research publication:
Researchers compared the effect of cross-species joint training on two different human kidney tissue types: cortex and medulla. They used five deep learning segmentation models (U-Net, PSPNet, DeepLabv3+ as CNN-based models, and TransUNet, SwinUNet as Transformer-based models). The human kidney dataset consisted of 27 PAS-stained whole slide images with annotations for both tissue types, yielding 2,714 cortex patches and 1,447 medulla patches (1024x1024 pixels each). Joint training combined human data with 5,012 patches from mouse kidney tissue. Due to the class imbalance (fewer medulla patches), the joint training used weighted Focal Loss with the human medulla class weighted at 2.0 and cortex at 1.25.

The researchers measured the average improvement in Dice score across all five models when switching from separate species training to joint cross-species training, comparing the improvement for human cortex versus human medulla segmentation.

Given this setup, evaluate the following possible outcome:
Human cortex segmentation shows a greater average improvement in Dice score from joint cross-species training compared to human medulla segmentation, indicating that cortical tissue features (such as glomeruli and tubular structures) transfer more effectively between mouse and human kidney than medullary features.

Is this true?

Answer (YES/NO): YES